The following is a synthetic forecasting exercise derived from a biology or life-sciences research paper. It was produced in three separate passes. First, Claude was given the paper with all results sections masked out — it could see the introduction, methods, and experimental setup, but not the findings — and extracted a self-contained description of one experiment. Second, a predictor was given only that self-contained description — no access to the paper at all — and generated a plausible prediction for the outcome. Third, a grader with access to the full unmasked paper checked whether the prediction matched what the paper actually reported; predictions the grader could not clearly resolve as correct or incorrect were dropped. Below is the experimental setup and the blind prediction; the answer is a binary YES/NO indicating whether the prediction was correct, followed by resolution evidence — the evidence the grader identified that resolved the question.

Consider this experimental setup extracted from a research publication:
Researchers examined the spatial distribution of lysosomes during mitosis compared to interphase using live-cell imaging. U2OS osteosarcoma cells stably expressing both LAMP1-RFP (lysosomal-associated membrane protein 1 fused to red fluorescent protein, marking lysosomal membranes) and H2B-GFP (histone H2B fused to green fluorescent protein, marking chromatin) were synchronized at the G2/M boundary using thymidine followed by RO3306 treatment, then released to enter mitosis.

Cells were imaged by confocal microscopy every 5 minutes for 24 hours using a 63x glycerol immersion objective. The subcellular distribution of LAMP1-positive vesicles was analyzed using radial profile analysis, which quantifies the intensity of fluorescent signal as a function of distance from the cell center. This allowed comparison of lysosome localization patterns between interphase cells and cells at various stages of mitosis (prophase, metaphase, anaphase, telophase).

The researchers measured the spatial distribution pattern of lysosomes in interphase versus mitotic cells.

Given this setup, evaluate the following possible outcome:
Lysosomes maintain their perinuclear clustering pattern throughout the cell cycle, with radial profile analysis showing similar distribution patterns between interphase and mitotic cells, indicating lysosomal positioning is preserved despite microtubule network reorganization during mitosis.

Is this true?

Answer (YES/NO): NO